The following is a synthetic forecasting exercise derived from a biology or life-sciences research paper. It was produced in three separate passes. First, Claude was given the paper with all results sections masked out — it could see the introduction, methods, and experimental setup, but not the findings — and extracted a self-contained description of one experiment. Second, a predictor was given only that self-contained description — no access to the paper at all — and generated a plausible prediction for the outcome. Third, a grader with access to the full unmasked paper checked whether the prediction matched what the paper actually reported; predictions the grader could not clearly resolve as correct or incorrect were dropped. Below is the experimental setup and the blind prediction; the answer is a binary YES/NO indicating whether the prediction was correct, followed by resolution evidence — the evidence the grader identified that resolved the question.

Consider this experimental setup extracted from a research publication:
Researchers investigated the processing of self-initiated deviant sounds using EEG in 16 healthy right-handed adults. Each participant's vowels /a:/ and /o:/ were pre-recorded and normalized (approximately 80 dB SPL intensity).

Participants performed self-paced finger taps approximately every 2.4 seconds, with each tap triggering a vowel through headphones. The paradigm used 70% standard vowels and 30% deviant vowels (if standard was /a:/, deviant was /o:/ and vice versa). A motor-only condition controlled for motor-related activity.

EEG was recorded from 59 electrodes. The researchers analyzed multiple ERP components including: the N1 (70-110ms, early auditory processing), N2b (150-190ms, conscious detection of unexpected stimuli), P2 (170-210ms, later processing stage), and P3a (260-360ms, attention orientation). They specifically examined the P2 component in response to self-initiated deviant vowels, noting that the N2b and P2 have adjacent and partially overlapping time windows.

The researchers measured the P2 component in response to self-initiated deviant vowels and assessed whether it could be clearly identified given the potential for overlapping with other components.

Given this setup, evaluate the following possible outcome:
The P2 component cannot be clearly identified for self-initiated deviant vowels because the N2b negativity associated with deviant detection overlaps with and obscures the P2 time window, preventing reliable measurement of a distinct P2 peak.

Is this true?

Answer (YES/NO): YES